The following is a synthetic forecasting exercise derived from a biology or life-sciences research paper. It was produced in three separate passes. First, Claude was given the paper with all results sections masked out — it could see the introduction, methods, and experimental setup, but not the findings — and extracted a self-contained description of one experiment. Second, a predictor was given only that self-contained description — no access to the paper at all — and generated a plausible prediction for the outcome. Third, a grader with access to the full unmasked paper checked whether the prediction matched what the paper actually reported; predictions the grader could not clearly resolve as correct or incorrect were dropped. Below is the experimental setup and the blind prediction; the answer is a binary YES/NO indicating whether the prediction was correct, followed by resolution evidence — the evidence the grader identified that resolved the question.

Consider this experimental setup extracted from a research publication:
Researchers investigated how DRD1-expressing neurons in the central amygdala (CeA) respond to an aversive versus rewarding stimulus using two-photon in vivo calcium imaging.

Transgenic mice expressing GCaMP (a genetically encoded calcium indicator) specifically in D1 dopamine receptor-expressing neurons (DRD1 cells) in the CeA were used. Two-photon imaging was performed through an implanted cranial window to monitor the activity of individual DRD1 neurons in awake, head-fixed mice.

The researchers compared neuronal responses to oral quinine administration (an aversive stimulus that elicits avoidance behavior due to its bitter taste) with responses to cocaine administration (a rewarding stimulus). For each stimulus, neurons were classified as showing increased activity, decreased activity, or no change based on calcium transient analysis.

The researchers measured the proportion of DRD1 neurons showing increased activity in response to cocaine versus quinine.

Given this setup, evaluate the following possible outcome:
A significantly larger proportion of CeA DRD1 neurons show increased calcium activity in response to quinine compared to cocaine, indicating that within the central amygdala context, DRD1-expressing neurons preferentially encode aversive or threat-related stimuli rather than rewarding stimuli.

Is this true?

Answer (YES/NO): NO